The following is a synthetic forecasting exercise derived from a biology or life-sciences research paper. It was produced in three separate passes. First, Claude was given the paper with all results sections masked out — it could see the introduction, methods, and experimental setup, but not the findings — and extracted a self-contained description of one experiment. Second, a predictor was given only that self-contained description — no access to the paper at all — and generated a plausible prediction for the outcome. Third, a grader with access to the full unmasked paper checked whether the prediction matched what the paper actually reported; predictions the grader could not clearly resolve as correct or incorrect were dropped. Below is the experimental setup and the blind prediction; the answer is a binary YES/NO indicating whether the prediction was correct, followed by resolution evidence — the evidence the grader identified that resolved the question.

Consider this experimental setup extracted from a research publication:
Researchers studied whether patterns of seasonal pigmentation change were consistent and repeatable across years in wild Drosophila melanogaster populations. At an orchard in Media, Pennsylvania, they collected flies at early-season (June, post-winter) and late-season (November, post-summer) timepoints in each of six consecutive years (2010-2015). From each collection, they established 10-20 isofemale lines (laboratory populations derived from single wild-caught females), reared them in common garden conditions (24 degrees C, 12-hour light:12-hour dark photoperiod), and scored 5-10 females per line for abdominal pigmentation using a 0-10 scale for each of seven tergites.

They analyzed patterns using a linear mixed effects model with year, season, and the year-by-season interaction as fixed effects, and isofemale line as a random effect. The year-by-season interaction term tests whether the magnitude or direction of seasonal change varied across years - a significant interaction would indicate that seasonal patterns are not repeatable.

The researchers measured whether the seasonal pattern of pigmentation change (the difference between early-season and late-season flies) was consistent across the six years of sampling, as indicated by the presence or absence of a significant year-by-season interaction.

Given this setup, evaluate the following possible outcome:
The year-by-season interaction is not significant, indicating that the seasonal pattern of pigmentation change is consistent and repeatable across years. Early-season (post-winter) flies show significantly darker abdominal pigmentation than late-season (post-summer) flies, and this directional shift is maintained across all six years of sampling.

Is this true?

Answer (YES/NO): NO